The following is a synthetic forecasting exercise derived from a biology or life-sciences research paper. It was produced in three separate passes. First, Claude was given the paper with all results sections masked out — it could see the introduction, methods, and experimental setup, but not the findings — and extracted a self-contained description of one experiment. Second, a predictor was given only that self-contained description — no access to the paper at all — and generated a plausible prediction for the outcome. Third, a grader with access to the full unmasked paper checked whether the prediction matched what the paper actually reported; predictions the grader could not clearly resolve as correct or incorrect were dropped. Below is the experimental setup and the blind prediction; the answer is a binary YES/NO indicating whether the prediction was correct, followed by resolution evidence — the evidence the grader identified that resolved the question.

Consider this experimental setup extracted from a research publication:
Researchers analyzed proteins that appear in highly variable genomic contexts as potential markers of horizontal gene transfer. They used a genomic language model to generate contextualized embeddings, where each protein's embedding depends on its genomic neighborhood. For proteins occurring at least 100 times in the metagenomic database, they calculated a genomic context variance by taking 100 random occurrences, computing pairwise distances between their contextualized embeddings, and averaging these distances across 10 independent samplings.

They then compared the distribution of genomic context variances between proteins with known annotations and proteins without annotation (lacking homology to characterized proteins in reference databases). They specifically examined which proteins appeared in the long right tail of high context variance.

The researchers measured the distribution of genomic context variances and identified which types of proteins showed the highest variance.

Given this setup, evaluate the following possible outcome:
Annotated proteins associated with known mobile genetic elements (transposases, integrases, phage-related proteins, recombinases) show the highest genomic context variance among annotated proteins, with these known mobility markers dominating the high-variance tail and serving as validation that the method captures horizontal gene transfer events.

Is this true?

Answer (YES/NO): YES